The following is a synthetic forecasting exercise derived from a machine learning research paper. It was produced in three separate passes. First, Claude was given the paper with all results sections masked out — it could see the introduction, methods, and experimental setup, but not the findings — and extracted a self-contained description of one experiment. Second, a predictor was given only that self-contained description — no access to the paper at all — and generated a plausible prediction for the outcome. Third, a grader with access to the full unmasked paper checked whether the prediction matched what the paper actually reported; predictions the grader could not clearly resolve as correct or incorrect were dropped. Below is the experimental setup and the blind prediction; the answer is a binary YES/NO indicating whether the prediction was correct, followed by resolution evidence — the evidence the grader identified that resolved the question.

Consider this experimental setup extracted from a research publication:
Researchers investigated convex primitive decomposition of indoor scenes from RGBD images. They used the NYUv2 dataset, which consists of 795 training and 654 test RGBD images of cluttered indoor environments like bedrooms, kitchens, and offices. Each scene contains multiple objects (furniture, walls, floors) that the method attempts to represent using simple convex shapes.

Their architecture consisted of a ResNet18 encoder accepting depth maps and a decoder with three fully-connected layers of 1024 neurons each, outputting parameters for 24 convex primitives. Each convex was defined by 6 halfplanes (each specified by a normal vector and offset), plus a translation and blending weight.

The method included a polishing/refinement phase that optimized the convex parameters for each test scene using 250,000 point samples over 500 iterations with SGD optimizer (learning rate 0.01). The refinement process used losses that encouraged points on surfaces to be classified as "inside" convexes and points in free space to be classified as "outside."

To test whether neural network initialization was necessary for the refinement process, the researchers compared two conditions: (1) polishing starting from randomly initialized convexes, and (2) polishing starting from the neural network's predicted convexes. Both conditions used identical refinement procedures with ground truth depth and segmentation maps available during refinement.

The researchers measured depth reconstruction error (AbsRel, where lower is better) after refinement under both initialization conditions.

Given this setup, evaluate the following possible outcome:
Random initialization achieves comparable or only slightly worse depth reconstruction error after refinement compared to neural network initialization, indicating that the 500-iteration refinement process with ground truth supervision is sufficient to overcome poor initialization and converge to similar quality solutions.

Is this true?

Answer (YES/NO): NO